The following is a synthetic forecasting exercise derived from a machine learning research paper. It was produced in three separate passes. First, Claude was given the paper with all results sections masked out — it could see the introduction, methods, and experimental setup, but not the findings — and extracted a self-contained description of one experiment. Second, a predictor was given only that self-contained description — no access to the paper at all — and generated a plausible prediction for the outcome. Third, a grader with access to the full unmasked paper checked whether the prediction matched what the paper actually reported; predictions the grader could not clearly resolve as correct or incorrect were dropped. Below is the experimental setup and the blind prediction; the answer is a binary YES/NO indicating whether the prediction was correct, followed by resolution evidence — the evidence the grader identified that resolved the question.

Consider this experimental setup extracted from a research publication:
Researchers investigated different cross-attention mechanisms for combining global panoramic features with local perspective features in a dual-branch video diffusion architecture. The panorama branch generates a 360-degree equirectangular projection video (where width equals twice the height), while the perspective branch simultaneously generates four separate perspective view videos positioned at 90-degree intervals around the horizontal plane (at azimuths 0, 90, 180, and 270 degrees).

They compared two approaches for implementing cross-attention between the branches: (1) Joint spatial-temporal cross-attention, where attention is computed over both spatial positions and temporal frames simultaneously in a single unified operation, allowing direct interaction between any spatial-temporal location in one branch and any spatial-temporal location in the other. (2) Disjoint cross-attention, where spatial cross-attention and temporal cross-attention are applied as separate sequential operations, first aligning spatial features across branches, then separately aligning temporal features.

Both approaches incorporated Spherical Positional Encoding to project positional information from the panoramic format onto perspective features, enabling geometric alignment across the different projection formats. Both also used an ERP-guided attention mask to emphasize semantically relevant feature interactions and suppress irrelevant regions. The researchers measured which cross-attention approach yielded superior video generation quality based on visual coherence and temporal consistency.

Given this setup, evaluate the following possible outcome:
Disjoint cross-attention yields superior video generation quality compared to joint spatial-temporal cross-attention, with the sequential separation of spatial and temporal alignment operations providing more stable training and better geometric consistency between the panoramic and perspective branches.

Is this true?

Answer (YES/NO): NO